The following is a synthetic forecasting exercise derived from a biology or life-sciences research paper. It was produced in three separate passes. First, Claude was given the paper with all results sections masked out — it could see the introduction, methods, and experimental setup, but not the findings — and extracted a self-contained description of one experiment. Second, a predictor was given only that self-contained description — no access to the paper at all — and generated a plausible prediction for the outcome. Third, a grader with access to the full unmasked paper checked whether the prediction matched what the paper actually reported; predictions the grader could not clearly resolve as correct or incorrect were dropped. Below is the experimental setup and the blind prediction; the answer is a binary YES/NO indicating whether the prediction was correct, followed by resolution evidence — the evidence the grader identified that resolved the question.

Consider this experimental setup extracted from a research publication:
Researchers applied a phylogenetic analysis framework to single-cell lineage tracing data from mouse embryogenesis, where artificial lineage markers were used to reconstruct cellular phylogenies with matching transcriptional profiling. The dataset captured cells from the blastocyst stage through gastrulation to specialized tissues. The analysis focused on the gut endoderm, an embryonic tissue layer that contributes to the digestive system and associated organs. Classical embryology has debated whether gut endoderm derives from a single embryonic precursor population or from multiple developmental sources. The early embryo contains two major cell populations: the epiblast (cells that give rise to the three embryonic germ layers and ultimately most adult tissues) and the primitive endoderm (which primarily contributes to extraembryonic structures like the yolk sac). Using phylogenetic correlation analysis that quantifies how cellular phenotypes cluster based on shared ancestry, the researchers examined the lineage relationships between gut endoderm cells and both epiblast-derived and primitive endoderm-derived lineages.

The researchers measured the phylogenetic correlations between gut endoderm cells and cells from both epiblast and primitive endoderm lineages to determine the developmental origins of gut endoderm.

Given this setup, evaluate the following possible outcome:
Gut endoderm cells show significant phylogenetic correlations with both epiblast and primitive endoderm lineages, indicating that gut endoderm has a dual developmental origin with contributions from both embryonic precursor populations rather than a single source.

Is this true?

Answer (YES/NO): YES